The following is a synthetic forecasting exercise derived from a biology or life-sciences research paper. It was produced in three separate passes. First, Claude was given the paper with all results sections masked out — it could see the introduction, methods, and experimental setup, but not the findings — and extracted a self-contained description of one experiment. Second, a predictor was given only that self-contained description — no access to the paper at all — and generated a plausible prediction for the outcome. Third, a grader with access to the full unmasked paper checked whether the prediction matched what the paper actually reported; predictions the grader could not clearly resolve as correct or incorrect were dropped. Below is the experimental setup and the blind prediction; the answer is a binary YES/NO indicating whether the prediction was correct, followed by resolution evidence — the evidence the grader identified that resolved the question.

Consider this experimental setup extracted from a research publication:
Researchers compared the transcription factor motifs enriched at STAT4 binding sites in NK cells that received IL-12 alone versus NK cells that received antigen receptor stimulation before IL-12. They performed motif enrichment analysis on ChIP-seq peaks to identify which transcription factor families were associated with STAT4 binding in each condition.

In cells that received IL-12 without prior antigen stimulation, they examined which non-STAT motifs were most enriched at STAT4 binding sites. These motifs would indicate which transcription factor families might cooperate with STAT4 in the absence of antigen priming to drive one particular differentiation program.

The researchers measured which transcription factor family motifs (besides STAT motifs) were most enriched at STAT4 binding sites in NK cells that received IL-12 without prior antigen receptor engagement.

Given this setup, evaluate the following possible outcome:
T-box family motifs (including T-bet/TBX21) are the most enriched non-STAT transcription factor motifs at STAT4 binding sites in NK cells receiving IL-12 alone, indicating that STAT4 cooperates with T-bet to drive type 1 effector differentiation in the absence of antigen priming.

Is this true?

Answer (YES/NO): NO